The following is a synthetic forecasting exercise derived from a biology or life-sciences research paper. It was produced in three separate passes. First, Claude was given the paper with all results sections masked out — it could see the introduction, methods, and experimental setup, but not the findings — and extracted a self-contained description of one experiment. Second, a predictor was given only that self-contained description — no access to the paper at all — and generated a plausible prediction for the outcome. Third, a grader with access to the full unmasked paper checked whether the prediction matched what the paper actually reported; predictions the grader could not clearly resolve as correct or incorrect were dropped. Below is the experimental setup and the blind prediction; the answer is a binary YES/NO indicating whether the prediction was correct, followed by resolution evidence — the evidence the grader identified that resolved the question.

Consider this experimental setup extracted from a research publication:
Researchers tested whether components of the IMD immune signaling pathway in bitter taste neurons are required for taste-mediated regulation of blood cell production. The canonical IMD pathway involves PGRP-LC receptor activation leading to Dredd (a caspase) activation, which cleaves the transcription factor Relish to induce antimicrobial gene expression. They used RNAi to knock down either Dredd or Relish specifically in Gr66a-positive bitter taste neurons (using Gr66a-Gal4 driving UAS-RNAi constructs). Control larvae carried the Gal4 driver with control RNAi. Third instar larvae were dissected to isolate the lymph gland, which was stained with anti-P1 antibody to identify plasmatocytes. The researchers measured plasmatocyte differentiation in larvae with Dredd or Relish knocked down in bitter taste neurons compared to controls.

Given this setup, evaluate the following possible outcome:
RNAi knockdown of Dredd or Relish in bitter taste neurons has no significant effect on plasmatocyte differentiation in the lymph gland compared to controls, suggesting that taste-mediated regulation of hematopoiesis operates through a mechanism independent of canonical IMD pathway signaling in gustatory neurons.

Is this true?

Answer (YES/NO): NO